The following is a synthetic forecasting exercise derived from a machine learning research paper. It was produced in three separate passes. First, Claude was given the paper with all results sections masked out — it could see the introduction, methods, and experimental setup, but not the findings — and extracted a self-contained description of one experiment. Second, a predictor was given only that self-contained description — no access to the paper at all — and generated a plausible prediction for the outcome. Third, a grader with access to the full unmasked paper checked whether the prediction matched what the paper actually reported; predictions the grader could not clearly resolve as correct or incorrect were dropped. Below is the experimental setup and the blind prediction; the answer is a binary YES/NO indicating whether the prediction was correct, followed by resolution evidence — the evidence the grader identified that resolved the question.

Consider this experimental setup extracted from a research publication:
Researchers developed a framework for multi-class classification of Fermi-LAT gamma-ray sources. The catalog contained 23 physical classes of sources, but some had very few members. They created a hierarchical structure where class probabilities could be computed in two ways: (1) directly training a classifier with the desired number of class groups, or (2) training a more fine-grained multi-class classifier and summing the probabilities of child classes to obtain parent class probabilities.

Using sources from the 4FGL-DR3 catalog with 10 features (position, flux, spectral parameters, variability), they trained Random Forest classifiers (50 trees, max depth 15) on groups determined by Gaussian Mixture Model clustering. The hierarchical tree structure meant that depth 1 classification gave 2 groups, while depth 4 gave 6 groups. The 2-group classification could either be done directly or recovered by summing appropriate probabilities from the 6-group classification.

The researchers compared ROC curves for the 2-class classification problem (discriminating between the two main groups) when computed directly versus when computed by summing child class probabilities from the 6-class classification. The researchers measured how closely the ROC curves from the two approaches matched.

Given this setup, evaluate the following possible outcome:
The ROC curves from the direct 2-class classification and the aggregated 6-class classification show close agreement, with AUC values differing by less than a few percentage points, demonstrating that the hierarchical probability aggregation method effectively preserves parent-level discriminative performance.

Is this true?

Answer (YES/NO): YES